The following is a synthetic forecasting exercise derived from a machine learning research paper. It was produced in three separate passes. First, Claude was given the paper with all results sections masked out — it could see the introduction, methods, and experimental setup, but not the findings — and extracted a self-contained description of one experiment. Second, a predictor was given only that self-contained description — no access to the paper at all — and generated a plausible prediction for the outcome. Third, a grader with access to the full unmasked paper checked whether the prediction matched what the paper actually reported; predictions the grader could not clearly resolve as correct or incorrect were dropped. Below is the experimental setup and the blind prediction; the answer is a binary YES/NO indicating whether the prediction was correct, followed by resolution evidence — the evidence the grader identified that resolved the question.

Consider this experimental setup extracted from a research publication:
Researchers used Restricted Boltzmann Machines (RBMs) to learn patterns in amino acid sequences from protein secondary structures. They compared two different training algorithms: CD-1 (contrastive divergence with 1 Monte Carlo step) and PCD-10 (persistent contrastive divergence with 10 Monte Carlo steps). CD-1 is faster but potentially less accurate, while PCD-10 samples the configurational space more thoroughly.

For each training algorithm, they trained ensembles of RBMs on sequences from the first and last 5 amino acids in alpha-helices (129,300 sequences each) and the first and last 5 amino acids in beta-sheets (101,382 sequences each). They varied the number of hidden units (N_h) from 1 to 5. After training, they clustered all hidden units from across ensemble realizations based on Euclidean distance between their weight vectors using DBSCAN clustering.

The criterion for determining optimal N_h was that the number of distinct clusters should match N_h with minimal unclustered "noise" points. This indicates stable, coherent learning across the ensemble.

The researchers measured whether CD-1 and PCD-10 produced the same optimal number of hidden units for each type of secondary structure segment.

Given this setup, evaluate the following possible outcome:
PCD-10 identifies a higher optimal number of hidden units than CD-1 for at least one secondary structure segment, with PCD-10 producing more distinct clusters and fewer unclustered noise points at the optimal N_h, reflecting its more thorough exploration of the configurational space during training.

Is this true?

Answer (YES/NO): NO